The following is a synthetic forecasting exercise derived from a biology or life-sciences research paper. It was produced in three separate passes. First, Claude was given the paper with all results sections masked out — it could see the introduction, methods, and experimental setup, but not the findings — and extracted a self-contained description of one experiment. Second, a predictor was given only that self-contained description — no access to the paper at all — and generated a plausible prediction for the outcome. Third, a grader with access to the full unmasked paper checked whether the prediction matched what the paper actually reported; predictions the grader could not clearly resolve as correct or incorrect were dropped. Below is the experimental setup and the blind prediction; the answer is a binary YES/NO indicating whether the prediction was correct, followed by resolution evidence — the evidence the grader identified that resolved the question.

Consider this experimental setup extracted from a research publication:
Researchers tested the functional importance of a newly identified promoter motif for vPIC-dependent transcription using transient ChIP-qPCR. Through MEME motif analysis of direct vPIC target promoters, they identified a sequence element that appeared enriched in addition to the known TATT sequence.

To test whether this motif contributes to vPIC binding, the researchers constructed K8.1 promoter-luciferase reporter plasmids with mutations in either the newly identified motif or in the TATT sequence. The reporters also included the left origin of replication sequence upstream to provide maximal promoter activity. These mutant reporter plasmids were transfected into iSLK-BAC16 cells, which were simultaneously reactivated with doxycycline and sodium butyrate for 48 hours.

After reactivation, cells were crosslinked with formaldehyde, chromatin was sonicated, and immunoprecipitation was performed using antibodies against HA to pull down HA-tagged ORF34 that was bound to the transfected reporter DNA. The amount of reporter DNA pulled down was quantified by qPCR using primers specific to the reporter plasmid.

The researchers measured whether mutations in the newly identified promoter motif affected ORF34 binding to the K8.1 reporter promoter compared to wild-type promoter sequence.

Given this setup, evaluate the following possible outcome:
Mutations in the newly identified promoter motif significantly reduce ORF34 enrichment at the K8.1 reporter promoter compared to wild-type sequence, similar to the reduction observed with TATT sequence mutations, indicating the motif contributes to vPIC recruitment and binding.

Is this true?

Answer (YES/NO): YES